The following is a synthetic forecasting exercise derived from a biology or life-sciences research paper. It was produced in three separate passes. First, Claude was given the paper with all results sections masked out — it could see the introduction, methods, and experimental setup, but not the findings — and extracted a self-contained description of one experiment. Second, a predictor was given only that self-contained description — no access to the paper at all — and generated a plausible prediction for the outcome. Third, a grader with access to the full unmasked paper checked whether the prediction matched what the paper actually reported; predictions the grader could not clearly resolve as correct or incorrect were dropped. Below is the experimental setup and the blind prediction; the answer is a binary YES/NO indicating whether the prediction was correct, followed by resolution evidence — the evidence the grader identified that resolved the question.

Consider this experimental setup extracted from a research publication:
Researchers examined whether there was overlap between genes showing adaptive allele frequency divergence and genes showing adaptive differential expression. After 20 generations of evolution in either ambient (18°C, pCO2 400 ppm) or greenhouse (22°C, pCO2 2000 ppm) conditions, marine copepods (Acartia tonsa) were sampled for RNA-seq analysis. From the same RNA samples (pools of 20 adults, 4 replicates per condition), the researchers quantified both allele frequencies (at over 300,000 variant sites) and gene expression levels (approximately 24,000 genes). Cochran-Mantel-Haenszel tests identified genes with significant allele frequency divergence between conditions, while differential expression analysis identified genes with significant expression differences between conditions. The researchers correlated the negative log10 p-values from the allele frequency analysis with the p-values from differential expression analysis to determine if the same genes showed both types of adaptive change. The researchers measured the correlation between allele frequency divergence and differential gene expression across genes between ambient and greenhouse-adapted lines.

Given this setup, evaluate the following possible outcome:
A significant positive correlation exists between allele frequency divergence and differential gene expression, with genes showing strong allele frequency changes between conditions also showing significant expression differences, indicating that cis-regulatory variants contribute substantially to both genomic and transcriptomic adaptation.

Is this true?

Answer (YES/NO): NO